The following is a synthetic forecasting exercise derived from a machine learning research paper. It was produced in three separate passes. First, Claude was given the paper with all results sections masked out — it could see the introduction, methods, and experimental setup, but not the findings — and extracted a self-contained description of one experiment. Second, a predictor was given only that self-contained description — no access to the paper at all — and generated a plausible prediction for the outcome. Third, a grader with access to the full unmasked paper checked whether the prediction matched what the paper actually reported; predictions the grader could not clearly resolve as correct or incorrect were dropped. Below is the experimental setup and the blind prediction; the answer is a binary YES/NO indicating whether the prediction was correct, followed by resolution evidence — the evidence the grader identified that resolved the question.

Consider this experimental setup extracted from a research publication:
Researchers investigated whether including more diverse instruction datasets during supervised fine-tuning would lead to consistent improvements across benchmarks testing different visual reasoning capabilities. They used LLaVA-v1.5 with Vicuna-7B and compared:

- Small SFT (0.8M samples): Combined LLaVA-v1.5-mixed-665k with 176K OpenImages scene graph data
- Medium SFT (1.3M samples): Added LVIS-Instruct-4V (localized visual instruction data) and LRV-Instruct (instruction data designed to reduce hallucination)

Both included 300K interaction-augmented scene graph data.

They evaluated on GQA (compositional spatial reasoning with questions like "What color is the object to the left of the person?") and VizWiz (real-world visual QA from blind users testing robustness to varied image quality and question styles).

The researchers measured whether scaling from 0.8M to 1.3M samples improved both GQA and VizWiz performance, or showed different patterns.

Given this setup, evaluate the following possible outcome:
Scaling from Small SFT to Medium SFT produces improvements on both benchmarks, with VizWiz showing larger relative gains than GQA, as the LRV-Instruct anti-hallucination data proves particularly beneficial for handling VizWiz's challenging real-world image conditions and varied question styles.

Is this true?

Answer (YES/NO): YES